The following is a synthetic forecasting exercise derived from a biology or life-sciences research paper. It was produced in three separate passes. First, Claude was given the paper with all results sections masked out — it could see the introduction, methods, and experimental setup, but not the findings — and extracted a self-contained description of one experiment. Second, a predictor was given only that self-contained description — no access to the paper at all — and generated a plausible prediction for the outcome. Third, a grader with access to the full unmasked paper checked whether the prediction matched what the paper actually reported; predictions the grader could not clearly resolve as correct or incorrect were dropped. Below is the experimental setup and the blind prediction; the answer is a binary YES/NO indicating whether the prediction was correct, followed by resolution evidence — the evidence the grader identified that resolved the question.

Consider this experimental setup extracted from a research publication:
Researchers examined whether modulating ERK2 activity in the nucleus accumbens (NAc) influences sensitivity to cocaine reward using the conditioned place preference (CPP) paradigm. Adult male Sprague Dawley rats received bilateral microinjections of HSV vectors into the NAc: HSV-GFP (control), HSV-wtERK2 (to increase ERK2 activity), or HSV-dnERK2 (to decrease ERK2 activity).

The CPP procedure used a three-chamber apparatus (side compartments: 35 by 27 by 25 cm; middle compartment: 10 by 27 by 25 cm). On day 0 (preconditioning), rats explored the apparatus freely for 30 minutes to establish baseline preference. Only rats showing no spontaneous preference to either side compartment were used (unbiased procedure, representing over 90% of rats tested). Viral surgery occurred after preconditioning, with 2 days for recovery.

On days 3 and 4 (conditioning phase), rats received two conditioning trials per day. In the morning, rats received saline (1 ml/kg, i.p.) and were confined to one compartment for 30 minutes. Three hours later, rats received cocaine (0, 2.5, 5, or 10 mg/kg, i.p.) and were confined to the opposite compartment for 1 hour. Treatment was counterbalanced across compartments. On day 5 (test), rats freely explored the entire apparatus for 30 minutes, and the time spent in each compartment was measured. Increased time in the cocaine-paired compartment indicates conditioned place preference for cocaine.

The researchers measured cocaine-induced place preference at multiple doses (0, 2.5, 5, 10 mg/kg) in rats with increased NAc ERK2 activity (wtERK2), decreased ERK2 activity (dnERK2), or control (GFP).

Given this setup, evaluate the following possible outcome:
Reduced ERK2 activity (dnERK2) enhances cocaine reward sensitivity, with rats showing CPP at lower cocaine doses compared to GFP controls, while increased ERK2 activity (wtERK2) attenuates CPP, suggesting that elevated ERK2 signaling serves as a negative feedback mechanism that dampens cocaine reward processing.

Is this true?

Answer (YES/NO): NO